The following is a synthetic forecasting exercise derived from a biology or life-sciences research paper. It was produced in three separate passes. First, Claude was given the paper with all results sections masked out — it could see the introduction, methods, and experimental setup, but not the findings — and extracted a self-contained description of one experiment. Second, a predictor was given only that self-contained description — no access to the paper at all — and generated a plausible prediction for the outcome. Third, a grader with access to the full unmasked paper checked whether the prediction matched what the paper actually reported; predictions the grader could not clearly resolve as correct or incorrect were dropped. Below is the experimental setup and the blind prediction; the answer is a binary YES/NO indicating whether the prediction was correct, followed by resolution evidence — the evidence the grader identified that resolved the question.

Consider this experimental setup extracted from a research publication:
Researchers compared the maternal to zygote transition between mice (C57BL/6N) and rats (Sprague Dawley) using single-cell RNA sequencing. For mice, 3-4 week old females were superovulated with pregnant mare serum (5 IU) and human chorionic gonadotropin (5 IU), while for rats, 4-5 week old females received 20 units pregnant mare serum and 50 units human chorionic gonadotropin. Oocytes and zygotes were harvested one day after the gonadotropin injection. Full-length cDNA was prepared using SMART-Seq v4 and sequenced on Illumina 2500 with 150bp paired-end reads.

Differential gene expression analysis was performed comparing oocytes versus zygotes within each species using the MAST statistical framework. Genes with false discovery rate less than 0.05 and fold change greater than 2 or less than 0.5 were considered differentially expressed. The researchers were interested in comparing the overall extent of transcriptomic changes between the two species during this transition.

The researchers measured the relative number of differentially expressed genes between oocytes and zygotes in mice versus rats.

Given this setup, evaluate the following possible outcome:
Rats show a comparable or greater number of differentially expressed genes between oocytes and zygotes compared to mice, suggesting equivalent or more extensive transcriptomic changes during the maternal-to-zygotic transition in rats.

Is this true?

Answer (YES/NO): NO